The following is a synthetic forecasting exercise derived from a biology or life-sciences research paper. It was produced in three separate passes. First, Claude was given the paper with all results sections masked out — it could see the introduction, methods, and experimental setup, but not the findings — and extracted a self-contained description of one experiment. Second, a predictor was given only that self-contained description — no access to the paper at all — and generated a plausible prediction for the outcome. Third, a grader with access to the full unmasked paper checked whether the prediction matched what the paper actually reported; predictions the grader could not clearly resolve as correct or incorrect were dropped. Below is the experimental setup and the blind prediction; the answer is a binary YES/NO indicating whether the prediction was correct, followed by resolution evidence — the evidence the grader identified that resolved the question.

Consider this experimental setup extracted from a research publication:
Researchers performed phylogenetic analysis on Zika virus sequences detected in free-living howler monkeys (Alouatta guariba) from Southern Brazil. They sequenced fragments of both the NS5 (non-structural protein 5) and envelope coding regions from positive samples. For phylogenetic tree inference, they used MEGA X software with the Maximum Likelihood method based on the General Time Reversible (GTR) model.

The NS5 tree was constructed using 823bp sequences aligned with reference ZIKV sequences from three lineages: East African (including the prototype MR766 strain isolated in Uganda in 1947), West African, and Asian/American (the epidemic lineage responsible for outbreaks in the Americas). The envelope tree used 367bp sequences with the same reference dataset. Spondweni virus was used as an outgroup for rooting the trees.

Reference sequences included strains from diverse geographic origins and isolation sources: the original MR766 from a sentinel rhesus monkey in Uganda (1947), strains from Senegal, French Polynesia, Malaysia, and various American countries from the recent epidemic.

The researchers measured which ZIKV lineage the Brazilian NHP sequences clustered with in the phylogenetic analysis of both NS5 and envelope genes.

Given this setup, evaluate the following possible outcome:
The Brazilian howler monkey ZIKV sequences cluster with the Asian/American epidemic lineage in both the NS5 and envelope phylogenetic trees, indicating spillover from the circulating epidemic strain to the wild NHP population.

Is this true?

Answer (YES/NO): NO